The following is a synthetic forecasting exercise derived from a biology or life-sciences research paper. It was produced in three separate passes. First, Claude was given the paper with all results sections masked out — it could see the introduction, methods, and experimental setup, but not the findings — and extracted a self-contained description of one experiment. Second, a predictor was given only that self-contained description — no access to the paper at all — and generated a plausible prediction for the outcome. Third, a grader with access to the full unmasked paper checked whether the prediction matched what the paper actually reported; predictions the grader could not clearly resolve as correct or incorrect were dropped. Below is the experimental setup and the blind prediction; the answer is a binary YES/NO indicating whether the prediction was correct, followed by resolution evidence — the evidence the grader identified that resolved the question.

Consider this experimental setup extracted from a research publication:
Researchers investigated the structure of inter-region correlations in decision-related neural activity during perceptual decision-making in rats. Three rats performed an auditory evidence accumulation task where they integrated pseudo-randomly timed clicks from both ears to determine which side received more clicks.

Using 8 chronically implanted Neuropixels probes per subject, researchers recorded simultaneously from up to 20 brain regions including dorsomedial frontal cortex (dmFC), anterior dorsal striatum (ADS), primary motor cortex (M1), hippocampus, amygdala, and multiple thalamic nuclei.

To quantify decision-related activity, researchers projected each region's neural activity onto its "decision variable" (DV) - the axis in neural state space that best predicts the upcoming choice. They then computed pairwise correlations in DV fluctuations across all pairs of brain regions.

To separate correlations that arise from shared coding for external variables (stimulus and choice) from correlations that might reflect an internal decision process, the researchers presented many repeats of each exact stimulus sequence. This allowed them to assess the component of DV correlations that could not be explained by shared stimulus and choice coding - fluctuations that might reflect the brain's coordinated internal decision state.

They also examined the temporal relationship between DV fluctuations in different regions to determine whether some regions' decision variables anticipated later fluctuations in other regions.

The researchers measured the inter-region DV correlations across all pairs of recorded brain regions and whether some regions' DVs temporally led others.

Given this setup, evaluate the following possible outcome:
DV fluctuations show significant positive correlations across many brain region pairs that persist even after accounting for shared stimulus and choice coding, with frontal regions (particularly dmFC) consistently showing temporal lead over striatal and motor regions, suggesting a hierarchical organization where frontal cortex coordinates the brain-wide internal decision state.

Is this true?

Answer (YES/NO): NO